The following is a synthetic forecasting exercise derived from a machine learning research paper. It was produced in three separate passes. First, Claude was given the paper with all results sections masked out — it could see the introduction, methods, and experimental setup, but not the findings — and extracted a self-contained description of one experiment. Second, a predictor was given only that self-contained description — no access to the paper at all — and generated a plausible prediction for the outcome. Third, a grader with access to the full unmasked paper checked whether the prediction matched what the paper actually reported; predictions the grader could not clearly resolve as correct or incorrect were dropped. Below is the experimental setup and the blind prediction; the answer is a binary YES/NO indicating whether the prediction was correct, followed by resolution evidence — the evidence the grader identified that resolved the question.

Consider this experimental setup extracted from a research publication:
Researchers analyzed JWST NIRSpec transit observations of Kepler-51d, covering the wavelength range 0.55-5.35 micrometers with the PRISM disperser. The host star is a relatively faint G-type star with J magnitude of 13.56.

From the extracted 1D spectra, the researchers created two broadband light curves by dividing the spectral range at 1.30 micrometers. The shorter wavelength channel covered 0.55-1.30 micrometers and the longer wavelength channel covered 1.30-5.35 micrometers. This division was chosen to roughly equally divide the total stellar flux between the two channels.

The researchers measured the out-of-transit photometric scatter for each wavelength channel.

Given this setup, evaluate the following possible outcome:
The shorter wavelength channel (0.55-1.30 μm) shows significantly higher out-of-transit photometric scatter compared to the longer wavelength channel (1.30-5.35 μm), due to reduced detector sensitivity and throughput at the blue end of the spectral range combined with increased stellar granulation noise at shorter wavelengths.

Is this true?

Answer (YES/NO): NO